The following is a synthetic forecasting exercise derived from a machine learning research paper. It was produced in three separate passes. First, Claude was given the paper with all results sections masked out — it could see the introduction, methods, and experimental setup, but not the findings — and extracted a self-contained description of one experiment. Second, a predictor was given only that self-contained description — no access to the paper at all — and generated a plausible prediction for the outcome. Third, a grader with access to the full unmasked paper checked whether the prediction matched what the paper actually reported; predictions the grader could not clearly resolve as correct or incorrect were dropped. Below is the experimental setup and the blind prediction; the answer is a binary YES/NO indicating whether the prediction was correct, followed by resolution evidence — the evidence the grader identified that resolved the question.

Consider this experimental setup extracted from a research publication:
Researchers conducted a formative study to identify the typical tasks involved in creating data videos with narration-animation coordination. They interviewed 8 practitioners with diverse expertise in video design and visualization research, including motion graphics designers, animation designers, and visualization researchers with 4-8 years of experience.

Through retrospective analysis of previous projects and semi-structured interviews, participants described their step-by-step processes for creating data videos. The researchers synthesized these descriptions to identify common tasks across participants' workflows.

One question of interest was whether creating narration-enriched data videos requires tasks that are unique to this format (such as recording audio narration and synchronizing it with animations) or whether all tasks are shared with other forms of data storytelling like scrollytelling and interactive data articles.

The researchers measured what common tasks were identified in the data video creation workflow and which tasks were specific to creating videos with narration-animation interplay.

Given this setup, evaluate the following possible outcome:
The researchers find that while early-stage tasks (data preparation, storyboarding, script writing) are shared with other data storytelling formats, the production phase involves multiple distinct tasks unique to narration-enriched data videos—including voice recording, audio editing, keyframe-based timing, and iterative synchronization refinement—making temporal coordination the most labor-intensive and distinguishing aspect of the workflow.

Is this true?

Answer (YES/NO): NO